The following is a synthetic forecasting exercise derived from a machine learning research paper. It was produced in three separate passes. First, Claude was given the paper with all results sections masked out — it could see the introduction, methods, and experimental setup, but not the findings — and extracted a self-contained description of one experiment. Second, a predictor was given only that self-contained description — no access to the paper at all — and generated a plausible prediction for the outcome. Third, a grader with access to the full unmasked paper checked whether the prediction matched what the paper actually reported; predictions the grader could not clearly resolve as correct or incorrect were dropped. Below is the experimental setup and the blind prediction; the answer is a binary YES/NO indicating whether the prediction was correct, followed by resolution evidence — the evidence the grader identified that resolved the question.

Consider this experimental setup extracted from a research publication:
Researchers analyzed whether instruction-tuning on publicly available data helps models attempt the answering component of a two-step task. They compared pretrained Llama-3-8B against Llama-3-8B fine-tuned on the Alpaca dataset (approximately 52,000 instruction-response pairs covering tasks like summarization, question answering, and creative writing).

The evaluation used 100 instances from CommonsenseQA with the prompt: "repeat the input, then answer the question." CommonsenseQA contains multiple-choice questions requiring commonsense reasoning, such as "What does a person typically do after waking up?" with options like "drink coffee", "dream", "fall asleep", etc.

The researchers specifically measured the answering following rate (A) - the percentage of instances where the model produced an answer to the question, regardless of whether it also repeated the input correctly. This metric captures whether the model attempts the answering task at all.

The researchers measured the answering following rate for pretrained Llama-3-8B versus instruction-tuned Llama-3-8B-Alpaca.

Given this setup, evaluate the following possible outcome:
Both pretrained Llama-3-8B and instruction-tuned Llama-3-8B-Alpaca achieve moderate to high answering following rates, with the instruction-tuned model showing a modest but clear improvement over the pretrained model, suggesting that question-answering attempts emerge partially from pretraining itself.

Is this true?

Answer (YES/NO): NO